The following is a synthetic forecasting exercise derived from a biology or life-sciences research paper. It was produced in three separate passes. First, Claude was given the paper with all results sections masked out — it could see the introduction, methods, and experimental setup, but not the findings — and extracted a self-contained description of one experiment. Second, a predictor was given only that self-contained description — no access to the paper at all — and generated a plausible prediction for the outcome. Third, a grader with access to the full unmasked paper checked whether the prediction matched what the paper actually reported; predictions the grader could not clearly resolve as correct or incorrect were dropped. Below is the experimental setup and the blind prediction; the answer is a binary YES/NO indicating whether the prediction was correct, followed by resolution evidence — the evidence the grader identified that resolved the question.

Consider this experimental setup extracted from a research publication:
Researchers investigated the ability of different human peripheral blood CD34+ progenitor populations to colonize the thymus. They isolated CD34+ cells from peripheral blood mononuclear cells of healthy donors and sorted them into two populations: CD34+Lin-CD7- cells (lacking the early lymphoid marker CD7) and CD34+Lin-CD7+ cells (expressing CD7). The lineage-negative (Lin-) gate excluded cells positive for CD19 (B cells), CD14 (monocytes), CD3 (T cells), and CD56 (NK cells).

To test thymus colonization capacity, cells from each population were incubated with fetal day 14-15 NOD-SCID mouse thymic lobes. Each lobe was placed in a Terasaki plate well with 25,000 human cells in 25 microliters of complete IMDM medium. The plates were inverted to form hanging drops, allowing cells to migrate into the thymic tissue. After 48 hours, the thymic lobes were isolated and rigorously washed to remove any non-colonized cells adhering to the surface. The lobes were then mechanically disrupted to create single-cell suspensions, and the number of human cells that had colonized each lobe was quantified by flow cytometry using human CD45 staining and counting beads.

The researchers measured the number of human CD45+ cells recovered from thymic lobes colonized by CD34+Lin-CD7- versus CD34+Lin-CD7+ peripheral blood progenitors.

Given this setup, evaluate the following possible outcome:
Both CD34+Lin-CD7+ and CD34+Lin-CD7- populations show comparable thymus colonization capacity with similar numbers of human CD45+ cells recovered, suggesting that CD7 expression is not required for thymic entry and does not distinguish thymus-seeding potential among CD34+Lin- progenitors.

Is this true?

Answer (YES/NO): YES